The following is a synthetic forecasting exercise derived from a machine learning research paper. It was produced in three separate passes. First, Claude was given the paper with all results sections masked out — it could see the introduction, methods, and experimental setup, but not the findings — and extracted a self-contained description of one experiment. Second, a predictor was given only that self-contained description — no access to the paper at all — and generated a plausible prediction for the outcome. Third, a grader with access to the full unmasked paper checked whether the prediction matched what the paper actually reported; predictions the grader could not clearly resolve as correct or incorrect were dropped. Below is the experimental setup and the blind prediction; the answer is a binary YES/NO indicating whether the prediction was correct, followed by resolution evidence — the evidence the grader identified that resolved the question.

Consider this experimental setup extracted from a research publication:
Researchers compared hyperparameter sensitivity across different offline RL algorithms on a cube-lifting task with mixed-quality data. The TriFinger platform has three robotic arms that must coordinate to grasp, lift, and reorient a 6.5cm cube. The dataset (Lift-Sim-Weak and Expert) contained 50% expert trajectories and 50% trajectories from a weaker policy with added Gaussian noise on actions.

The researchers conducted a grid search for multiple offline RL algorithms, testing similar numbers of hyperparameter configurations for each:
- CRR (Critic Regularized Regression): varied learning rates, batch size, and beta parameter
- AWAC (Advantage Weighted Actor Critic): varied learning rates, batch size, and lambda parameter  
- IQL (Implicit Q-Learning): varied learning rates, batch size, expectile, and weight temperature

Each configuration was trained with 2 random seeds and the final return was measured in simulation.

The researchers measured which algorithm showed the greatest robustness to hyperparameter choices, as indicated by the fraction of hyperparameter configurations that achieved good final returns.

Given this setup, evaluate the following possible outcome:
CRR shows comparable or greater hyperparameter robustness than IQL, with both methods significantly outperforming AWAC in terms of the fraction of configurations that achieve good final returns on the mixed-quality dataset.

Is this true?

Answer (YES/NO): NO